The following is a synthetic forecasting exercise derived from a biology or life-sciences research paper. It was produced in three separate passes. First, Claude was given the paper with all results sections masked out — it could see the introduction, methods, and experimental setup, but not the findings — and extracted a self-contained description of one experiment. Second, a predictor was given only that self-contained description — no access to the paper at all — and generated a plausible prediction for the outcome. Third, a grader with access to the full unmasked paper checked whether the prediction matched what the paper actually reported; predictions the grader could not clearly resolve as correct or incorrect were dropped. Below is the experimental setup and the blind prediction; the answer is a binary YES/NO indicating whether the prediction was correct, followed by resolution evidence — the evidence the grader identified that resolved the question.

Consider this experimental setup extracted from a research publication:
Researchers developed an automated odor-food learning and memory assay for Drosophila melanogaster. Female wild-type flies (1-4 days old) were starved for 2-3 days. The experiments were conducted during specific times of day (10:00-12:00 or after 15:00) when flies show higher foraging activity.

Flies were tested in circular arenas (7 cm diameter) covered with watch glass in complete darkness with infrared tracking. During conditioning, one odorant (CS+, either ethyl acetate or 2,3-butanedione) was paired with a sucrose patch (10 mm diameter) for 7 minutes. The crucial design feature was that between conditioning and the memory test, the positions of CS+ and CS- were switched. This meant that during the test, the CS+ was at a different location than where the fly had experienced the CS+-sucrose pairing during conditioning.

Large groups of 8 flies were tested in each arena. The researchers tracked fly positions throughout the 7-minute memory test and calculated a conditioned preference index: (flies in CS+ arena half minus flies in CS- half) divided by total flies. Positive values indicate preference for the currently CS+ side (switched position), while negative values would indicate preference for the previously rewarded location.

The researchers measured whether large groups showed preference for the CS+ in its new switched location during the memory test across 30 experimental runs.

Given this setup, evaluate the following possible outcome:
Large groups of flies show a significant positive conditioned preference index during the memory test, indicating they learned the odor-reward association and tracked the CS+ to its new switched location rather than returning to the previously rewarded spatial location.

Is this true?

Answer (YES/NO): YES